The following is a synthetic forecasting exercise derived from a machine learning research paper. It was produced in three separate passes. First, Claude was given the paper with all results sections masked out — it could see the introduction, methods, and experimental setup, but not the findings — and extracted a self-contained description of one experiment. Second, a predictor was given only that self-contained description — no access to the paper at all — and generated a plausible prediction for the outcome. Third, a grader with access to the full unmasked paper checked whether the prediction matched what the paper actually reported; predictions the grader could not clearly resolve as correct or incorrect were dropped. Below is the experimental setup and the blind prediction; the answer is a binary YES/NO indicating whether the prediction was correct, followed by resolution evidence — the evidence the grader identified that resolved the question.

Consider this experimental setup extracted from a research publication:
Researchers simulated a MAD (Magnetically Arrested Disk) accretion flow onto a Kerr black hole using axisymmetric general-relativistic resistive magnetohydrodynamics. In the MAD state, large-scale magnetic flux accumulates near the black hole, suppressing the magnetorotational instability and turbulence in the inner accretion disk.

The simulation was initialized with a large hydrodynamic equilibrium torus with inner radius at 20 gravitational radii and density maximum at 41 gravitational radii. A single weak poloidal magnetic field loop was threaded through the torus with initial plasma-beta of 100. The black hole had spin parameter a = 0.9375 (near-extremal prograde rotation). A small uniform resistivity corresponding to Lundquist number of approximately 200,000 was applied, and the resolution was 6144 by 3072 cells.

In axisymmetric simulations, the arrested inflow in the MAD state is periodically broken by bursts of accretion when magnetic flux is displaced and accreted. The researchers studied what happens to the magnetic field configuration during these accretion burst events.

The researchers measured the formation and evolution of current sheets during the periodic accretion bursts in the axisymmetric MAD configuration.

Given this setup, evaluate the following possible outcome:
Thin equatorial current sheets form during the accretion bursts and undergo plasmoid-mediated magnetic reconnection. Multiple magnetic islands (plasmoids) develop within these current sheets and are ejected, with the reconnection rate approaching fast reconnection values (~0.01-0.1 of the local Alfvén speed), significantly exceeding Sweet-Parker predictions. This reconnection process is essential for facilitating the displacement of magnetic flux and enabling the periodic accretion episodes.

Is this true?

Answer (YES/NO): YES